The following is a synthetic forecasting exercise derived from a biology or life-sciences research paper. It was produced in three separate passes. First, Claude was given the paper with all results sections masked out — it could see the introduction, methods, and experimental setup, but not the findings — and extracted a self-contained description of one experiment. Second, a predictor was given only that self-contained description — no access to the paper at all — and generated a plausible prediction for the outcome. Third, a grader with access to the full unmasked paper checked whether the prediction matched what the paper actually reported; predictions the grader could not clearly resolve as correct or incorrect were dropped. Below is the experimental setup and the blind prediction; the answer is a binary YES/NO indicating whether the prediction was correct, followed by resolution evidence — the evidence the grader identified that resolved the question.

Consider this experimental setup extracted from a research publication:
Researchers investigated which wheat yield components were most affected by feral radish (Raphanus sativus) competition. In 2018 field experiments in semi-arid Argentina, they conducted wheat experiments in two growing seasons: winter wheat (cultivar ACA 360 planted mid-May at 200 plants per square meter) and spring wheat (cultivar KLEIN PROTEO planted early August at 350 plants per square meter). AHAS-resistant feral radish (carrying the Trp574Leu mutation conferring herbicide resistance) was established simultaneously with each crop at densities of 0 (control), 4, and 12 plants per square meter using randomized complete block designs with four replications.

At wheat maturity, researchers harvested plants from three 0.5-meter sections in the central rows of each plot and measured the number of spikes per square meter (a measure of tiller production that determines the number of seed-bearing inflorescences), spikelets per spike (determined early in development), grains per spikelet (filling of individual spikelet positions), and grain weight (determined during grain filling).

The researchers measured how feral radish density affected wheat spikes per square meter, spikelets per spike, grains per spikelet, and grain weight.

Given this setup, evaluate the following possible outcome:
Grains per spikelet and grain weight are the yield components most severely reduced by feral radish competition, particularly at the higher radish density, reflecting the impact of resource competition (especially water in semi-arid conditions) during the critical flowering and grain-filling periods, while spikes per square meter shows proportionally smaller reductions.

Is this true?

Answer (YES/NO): NO